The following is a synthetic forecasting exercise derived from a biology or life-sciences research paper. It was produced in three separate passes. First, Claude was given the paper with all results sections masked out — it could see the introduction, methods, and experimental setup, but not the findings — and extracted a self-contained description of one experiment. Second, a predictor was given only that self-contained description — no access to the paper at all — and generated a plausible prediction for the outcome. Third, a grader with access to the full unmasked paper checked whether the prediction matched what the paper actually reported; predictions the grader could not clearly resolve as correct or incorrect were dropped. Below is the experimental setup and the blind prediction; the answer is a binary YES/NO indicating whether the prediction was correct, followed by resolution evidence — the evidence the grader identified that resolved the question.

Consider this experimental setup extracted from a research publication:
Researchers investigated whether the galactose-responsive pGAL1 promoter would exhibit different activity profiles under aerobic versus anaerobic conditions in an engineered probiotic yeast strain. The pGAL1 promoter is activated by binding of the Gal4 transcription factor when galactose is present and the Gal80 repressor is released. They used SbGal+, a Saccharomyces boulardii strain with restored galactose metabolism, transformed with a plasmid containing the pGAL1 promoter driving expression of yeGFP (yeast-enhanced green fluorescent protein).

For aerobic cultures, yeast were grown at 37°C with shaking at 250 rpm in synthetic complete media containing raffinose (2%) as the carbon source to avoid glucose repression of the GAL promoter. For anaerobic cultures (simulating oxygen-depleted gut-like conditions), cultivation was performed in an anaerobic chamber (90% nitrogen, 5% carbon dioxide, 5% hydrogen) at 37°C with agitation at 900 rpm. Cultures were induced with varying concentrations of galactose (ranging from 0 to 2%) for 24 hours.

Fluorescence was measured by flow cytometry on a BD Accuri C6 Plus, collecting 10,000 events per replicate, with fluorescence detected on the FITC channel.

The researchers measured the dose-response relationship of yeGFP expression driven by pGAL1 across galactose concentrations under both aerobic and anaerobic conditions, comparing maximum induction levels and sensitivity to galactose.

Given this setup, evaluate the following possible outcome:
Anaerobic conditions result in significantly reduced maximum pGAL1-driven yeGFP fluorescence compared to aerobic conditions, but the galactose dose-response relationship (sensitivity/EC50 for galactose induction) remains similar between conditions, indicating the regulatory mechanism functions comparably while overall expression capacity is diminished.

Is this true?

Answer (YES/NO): NO